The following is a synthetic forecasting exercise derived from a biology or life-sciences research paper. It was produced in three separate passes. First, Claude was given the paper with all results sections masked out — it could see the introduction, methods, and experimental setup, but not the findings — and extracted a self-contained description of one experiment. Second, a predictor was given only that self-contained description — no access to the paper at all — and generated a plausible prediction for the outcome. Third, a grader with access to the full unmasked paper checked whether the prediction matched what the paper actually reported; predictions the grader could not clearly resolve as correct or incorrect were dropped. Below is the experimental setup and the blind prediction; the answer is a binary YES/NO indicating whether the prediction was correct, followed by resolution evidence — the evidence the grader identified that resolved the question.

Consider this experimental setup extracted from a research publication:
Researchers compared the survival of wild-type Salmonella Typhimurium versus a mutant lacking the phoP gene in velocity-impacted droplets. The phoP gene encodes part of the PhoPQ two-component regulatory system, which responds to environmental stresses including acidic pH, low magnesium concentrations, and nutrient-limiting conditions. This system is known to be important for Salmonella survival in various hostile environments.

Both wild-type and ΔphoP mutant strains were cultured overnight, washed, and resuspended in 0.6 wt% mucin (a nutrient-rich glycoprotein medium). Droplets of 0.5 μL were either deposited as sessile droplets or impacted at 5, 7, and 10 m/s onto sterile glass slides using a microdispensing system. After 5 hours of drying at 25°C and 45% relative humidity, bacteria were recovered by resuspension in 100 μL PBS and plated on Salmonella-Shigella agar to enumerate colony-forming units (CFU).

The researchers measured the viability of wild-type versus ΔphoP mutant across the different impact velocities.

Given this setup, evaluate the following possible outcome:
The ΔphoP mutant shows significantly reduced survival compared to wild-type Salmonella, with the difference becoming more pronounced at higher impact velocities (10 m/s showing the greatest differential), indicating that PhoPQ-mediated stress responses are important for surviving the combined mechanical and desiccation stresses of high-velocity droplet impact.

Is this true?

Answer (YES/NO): NO